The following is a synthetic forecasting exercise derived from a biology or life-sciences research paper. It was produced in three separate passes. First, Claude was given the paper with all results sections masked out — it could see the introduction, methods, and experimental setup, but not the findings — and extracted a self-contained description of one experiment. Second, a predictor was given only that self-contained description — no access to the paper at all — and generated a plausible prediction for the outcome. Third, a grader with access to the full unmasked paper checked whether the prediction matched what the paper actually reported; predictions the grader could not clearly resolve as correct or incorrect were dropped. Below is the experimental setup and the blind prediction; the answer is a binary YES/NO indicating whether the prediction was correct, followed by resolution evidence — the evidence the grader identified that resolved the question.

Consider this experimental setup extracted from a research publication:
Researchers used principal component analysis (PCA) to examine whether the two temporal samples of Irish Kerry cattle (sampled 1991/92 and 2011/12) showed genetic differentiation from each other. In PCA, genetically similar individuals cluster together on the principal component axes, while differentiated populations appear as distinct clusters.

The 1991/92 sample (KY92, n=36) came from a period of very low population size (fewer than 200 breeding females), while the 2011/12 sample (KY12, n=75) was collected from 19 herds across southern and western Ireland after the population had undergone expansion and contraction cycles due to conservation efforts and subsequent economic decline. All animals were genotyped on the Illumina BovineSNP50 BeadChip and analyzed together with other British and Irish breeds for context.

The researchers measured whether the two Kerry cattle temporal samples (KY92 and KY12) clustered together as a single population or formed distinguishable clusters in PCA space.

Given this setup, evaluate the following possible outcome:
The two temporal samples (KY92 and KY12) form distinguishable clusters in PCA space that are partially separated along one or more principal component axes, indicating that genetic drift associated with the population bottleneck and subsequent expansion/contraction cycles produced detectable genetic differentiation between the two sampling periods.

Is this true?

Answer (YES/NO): NO